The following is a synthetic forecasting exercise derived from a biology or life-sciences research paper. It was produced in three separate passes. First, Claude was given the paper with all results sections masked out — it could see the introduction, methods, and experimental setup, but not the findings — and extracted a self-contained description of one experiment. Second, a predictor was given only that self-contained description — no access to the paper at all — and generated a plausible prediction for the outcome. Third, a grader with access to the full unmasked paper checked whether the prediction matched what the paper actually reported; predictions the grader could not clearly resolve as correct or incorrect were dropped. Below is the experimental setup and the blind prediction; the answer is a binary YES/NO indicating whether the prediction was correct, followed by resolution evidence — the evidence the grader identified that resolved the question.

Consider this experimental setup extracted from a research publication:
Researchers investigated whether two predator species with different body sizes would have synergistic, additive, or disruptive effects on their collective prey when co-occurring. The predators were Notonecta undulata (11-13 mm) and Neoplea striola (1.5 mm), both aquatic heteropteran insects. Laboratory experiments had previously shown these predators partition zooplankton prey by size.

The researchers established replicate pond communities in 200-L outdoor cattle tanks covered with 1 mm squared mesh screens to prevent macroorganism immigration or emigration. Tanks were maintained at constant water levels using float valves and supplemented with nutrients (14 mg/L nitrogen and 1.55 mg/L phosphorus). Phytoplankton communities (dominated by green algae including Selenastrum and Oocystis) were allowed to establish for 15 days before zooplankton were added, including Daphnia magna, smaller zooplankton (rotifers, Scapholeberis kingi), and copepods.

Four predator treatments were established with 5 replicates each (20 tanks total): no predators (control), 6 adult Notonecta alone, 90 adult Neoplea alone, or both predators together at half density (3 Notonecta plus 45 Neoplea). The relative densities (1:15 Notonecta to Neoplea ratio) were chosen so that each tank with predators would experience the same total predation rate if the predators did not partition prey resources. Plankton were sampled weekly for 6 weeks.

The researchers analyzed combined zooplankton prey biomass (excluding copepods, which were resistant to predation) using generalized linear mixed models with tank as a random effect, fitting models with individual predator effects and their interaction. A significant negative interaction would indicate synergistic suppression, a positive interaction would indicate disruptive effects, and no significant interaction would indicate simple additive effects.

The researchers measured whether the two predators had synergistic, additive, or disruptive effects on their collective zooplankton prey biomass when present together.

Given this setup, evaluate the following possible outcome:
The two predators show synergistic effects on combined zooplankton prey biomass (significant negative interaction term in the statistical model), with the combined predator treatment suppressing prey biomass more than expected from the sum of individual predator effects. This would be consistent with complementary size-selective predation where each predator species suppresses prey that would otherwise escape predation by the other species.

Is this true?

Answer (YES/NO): YES